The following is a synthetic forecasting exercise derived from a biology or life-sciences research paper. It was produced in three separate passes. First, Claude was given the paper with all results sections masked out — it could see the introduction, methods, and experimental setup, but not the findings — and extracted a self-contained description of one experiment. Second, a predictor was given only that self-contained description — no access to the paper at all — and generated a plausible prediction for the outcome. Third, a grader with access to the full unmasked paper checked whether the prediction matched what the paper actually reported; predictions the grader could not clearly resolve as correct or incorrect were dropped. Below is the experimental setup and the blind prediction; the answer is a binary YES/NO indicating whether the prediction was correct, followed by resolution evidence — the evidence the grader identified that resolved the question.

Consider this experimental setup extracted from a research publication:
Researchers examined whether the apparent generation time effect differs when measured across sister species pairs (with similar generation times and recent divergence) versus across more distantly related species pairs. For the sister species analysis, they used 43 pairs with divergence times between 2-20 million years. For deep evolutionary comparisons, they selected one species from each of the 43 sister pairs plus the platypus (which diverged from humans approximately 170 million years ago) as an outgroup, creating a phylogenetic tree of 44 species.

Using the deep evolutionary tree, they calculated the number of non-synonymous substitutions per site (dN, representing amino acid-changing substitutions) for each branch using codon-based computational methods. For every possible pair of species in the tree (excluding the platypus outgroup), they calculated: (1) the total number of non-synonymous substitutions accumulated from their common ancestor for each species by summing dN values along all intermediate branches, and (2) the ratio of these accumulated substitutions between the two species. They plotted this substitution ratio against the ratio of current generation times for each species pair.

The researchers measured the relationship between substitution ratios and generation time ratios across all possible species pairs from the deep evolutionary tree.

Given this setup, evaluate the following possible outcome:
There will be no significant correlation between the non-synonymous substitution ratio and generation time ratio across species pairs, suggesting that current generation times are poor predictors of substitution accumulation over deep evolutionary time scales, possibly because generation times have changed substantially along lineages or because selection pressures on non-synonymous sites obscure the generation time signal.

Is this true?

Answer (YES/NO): NO